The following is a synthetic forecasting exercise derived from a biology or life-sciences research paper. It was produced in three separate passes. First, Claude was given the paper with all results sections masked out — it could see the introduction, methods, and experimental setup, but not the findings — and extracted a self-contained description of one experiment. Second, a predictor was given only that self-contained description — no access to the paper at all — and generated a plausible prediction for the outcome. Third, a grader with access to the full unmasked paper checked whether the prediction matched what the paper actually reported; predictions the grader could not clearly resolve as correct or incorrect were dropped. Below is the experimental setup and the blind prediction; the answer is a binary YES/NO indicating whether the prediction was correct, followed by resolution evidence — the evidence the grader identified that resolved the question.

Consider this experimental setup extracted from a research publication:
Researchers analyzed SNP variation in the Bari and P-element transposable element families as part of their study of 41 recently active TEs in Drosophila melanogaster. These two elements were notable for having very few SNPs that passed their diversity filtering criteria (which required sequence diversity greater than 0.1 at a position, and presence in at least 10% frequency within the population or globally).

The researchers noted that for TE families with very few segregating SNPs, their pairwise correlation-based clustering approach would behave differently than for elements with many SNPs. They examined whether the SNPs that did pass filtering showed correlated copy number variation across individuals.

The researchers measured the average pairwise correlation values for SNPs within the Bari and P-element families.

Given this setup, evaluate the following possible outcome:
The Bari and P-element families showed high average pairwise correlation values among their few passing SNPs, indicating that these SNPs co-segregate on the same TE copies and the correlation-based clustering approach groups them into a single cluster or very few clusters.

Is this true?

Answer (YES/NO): YES